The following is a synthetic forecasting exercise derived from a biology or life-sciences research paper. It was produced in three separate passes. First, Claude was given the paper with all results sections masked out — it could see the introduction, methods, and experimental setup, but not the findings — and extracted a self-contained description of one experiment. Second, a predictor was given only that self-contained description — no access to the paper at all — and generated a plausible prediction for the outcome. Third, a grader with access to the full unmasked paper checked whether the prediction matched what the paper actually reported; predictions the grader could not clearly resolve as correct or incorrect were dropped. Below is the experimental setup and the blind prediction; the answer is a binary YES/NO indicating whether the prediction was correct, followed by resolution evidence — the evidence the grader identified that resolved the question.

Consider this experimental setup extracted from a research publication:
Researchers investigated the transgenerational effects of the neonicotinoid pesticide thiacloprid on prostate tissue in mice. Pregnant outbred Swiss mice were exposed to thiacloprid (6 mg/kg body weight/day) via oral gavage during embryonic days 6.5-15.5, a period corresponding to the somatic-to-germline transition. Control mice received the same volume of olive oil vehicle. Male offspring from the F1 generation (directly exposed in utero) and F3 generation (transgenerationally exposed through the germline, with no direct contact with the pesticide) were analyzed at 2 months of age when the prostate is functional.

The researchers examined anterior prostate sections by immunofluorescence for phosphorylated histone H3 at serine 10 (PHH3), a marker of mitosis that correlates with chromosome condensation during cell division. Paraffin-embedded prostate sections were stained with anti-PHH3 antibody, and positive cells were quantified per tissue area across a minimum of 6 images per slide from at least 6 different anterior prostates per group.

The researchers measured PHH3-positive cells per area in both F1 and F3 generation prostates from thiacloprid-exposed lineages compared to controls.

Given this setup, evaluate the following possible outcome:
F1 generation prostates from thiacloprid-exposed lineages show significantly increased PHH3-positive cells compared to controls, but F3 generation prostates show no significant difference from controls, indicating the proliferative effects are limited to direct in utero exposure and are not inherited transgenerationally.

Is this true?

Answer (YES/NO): NO